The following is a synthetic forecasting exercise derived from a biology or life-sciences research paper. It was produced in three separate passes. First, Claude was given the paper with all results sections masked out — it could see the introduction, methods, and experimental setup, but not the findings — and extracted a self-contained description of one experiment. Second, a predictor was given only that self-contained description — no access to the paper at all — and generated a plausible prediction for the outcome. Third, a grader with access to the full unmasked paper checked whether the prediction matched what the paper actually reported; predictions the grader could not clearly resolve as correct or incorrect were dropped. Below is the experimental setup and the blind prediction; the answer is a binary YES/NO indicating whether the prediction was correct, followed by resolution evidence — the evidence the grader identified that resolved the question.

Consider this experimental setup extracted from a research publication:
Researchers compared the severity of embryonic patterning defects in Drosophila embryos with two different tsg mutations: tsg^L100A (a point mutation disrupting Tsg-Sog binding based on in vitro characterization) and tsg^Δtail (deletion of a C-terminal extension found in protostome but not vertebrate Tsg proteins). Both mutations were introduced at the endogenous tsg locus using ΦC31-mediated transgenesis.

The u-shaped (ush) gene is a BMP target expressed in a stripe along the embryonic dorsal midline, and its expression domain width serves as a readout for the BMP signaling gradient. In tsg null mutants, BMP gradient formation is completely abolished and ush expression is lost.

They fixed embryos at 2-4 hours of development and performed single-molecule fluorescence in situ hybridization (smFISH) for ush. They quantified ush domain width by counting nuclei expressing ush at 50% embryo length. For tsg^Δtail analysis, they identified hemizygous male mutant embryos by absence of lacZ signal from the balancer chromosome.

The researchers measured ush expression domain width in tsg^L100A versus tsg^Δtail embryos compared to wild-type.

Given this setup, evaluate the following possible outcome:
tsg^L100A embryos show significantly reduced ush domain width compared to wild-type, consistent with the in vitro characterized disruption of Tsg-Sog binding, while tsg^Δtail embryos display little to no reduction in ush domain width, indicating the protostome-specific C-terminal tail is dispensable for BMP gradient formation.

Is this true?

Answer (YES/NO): NO